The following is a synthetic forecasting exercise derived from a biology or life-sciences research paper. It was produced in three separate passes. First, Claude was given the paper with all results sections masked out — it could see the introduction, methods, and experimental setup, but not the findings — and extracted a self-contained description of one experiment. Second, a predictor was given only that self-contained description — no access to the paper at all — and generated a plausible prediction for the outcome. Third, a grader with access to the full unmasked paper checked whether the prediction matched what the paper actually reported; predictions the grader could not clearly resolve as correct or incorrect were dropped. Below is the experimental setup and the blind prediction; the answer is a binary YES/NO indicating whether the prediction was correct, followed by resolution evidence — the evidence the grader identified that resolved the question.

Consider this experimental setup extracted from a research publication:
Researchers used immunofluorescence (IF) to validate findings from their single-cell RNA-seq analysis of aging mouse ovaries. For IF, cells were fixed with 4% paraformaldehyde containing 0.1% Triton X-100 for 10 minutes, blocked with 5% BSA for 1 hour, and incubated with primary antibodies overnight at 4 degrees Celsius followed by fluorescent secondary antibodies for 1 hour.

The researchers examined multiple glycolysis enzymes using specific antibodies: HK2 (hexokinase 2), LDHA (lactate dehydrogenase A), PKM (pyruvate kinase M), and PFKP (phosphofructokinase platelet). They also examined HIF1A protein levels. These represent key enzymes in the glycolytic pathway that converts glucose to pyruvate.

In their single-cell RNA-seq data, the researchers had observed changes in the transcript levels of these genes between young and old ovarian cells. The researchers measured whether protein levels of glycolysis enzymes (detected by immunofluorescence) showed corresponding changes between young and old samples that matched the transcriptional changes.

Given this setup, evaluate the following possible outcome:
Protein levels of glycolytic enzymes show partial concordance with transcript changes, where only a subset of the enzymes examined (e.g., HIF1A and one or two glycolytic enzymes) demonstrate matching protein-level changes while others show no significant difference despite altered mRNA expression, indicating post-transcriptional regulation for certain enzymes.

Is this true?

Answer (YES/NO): NO